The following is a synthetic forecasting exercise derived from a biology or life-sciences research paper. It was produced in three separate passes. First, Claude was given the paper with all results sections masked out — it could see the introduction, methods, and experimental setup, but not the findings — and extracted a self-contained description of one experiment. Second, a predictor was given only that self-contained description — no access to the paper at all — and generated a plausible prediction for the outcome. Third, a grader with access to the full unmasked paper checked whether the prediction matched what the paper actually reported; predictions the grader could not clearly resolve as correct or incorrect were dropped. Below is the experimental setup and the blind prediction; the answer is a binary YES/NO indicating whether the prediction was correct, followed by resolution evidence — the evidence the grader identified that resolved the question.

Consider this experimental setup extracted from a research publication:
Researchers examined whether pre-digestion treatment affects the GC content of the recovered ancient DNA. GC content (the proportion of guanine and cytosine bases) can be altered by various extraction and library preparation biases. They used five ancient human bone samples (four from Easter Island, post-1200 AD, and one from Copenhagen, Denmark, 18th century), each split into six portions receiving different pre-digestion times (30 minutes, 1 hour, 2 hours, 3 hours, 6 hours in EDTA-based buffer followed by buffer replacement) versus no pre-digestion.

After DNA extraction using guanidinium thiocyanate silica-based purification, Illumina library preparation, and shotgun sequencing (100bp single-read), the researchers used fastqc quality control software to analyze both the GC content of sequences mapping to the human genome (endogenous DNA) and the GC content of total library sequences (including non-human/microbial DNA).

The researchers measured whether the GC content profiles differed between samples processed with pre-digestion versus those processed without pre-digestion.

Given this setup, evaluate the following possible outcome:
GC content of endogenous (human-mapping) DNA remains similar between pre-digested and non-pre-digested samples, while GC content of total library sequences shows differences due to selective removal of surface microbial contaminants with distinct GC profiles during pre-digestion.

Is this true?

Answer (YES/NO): NO